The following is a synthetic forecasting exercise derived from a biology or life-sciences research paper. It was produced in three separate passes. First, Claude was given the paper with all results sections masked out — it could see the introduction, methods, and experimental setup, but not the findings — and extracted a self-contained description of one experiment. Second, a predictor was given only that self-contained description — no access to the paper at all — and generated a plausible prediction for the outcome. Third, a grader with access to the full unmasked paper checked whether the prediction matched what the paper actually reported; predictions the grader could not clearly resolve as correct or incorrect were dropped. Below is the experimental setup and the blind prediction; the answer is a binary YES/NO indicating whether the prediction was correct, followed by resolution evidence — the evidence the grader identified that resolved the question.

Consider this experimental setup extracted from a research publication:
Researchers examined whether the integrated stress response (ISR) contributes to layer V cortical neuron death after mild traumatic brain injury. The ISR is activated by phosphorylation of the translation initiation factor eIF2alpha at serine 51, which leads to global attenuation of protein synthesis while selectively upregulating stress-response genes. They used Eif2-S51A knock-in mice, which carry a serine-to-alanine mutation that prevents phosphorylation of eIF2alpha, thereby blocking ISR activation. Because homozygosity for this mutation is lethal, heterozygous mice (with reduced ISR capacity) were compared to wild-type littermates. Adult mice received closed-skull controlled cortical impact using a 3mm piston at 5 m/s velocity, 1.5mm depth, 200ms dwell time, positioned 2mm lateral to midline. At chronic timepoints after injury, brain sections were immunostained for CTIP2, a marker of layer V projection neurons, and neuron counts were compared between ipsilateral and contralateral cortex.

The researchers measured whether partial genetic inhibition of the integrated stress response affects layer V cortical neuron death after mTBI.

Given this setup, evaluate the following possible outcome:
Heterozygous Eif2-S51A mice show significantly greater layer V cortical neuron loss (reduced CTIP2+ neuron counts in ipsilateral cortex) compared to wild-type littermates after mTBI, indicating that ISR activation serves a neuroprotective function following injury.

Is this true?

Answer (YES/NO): NO